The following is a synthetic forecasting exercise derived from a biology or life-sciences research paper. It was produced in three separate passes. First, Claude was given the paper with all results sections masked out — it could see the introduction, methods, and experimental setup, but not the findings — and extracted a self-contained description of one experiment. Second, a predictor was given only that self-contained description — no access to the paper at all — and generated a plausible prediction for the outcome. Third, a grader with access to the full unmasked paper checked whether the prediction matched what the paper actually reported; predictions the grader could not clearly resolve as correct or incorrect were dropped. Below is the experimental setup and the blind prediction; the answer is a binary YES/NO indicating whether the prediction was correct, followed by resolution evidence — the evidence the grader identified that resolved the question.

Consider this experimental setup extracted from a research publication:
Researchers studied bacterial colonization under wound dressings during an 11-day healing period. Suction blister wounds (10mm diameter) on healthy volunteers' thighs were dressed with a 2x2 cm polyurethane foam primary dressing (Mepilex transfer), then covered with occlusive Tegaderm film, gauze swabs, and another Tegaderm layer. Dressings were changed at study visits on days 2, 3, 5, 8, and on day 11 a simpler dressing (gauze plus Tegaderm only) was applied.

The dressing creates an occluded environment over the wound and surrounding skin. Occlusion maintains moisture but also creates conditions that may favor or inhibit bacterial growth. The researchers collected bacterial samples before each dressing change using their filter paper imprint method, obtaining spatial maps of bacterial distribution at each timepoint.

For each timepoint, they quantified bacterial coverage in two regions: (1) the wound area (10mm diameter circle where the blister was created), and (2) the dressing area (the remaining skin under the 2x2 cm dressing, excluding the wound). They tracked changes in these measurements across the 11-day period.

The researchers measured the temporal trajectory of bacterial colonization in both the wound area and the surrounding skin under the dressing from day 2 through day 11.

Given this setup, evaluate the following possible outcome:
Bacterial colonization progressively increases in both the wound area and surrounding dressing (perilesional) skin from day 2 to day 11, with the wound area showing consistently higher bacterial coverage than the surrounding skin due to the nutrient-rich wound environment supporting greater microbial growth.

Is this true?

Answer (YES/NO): NO